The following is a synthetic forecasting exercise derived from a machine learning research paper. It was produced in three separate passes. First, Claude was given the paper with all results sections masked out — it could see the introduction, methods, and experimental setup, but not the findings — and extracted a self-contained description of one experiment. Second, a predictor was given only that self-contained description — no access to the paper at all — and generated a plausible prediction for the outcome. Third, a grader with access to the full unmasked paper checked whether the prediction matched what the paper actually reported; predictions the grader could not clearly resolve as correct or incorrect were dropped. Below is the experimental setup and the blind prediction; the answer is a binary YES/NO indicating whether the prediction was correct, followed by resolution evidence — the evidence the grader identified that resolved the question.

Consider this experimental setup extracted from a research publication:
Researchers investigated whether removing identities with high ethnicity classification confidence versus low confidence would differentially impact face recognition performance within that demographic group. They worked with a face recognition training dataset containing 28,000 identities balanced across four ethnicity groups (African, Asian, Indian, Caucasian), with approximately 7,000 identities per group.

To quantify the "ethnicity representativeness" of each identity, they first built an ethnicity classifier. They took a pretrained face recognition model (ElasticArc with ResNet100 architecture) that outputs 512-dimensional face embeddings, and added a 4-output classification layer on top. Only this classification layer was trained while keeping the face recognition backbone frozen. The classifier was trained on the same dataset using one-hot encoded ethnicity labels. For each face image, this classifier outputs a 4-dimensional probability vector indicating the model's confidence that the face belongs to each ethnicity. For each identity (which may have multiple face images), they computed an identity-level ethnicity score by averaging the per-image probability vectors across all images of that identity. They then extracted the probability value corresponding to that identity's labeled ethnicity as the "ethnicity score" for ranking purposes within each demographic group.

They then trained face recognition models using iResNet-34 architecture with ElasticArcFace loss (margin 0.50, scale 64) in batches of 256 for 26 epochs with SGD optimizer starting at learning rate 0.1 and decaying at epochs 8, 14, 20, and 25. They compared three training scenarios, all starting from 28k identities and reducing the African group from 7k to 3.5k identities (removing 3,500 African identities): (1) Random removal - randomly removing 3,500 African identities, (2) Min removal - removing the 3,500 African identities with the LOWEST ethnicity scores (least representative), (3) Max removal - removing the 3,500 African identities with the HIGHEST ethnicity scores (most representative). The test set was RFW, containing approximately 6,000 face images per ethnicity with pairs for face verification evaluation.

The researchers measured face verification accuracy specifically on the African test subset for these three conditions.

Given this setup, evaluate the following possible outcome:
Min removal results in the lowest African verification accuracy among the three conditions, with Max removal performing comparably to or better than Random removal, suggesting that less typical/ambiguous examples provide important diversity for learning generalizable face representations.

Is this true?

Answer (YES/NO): YES